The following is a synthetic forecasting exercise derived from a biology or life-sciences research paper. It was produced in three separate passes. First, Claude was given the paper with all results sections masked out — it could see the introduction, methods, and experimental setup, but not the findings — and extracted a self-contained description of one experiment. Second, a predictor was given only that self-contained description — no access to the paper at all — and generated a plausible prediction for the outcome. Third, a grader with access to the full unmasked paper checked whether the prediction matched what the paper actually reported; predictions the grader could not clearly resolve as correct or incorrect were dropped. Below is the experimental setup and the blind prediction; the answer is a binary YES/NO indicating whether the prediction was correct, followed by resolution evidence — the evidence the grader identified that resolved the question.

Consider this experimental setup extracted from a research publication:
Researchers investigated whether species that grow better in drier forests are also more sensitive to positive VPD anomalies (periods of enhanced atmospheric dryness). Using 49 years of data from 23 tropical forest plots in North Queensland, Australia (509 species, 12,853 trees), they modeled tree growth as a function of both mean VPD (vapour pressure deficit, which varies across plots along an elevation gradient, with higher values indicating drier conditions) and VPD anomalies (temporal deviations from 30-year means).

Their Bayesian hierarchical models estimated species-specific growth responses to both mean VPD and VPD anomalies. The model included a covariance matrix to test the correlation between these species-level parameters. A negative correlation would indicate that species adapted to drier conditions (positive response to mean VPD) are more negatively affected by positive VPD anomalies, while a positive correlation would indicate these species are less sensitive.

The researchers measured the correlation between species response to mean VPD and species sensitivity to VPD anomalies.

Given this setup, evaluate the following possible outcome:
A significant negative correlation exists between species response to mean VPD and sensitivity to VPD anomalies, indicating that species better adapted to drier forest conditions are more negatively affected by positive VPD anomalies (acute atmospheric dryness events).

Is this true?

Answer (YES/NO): NO